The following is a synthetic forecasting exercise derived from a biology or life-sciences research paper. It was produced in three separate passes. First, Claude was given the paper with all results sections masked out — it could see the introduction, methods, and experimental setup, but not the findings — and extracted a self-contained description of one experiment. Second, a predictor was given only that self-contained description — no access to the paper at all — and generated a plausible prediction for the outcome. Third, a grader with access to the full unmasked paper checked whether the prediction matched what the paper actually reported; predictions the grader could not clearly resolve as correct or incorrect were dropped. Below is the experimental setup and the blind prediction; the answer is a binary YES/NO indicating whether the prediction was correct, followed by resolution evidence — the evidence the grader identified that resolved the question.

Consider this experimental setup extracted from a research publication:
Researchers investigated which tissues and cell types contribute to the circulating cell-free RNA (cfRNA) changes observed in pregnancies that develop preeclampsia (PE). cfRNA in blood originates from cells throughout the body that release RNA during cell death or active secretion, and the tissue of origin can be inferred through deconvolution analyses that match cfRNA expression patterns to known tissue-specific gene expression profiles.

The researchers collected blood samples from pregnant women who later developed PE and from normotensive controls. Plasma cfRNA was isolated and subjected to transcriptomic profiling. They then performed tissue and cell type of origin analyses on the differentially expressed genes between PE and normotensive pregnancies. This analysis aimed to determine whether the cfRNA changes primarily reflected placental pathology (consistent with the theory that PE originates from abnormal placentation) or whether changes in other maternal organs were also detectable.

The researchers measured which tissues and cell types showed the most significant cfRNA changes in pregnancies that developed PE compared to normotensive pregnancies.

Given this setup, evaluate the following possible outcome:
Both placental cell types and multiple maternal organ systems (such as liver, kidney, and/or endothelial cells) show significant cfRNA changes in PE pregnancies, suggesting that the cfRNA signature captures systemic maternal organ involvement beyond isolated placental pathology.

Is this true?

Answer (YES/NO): YES